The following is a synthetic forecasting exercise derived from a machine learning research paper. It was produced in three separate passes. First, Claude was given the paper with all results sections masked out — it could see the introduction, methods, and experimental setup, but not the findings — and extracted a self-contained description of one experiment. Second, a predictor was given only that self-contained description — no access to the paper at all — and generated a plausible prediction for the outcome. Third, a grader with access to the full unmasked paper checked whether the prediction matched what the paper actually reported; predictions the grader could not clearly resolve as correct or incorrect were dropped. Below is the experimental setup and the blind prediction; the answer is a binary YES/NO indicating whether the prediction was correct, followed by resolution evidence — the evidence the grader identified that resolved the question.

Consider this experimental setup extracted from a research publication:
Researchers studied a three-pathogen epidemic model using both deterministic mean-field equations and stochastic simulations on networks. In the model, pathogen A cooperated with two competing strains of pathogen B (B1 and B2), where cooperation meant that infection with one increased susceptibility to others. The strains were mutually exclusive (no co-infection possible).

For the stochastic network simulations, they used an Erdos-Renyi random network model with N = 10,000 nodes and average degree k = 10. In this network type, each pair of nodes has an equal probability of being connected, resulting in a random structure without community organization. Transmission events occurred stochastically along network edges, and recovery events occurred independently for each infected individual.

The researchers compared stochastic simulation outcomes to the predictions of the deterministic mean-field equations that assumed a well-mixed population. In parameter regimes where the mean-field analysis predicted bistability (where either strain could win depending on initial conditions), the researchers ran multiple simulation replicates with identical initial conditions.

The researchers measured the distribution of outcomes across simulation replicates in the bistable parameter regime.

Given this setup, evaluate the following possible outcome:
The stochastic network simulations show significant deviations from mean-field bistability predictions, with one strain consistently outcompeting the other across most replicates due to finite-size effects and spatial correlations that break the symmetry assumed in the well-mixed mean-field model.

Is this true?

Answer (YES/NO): NO